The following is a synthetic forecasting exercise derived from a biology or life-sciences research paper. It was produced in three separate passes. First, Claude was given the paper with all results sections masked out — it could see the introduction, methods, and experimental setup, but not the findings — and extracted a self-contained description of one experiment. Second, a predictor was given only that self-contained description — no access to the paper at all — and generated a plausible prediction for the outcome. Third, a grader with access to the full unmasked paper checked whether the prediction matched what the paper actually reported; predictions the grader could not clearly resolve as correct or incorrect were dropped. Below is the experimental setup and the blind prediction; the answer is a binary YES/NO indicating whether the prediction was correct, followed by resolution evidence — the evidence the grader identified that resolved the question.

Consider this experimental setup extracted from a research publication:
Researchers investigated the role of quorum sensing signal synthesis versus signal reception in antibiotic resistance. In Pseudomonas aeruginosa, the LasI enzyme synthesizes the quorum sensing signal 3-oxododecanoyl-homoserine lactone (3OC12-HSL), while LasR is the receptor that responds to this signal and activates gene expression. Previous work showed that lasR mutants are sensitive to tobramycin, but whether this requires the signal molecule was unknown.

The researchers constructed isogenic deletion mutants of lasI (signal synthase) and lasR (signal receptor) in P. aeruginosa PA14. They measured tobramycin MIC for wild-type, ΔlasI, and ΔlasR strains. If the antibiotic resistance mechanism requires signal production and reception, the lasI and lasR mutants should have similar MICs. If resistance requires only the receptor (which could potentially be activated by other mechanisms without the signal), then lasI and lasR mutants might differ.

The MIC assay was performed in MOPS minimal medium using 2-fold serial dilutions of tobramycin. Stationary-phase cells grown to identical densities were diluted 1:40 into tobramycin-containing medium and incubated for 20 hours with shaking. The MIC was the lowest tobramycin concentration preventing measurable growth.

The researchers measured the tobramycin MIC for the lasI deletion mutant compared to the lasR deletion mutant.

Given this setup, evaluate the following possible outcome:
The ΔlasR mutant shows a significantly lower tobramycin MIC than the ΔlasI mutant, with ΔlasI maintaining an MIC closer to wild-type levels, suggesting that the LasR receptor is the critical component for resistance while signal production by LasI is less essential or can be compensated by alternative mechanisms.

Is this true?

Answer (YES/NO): NO